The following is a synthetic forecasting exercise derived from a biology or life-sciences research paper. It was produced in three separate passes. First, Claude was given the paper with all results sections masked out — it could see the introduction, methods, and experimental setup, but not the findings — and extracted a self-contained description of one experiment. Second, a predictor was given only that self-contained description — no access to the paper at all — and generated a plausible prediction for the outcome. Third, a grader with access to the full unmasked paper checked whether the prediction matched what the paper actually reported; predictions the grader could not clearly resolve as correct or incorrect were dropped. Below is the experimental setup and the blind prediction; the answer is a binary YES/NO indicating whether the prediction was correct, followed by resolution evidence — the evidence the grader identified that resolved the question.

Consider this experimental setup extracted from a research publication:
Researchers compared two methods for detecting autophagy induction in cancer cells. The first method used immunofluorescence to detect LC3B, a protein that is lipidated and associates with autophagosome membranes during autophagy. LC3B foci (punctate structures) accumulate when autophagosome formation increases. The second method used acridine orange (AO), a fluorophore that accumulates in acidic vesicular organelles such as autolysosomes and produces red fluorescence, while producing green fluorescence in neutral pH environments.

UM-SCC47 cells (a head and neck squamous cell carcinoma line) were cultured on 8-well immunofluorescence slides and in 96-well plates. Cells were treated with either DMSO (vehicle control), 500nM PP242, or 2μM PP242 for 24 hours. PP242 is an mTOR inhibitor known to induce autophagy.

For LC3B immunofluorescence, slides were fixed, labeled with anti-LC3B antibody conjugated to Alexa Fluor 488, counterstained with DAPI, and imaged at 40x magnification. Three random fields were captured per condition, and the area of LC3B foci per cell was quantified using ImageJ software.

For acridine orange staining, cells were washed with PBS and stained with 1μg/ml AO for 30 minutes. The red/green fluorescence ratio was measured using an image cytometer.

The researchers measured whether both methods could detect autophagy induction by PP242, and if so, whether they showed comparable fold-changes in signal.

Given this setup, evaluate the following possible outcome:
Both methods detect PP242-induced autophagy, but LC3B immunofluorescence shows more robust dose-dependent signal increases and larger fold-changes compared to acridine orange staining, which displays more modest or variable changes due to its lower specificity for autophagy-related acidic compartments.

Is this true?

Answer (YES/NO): NO